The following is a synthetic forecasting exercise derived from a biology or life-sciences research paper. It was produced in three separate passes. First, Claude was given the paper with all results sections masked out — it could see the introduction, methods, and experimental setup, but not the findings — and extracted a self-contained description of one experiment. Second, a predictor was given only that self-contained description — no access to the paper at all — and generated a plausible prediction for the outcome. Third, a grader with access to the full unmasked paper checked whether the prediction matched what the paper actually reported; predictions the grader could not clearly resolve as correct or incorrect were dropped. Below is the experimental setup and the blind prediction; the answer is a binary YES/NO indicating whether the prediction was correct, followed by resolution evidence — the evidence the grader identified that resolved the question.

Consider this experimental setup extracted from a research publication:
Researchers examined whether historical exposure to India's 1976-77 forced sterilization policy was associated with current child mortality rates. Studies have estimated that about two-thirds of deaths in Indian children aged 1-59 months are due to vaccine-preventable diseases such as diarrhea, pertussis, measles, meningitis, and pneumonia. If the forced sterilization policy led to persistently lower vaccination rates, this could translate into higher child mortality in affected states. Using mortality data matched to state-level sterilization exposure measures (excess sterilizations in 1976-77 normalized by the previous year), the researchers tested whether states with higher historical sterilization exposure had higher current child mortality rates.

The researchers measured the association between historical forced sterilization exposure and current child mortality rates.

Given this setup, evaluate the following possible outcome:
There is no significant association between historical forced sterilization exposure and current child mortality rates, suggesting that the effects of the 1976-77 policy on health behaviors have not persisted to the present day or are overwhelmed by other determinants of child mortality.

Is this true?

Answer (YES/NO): NO